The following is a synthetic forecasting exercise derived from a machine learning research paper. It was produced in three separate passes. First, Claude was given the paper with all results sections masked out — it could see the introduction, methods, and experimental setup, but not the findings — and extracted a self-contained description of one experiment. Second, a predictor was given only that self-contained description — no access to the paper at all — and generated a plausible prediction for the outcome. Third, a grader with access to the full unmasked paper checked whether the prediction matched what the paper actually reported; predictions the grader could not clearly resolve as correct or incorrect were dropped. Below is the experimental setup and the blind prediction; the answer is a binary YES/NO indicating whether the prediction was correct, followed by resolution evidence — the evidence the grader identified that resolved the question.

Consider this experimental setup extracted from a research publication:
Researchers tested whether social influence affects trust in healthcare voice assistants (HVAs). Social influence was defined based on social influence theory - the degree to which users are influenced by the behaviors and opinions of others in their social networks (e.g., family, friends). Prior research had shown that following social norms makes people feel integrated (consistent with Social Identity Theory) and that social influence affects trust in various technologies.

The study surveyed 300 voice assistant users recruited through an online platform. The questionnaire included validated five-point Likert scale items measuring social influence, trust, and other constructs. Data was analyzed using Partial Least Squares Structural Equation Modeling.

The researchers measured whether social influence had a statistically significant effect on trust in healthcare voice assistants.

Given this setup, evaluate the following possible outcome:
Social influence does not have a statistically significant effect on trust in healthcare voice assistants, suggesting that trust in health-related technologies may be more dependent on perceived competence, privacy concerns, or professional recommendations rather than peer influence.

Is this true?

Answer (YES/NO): YES